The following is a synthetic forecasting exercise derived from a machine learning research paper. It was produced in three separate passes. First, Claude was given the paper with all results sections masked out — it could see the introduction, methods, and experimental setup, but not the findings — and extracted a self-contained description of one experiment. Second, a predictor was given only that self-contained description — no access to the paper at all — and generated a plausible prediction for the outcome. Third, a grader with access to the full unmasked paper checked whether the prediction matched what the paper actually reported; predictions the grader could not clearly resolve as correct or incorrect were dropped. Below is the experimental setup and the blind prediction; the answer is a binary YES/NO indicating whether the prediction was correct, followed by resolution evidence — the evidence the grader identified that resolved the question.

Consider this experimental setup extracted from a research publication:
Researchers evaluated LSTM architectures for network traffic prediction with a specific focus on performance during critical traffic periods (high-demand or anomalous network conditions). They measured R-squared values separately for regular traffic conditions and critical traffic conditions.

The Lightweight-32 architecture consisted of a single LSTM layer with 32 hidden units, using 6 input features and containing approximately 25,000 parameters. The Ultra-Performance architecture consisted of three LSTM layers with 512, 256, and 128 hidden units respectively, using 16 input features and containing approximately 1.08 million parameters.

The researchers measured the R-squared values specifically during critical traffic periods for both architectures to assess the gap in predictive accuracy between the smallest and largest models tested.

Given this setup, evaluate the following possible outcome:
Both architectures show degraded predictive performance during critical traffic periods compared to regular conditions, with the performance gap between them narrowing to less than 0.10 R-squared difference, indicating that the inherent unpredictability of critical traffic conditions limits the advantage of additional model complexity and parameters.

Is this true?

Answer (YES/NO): NO